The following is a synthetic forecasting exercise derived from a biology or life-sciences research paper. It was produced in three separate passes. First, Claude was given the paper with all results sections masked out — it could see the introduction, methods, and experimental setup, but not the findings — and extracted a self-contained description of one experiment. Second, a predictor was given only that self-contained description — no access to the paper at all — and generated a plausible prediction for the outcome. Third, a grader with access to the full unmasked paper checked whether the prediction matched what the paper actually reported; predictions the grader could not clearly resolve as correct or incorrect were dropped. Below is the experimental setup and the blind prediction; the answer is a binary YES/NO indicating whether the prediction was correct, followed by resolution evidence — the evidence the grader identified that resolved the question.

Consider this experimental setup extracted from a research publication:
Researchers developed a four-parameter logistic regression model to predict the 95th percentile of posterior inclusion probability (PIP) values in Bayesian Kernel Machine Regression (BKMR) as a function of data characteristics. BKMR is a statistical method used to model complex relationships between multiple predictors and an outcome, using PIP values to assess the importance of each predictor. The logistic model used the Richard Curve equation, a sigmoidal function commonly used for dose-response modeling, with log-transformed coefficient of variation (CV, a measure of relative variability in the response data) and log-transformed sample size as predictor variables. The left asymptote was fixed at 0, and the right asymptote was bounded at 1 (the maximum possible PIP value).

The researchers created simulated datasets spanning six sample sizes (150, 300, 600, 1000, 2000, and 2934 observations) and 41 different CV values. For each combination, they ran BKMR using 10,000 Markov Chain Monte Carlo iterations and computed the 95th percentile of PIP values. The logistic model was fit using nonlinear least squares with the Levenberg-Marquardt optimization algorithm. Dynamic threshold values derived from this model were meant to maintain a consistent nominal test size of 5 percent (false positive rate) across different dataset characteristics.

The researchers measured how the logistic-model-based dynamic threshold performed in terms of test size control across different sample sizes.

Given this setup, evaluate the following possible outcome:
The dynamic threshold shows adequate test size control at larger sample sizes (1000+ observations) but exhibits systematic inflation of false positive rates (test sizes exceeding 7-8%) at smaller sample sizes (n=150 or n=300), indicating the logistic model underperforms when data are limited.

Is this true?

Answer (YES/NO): NO